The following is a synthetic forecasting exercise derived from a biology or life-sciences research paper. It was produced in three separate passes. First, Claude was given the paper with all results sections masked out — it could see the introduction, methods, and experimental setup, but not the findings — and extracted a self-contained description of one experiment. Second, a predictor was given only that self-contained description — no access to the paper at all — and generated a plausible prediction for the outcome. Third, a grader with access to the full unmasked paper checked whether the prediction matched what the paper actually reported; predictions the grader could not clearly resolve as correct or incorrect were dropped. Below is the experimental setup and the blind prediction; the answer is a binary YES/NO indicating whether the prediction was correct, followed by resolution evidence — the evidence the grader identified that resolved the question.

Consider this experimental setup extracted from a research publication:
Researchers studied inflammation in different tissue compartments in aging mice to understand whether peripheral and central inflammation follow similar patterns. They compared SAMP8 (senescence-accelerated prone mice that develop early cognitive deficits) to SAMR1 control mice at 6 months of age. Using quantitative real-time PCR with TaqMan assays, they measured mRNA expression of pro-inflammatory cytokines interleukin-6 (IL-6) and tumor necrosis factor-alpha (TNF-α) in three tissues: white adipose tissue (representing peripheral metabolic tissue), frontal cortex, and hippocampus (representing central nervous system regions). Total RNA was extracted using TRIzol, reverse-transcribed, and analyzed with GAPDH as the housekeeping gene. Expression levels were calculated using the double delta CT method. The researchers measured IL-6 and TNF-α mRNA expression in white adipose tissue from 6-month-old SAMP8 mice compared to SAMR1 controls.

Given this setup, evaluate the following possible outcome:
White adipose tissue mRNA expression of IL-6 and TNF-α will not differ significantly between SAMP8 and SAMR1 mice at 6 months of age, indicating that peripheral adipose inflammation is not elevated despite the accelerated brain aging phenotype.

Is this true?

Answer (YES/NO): NO